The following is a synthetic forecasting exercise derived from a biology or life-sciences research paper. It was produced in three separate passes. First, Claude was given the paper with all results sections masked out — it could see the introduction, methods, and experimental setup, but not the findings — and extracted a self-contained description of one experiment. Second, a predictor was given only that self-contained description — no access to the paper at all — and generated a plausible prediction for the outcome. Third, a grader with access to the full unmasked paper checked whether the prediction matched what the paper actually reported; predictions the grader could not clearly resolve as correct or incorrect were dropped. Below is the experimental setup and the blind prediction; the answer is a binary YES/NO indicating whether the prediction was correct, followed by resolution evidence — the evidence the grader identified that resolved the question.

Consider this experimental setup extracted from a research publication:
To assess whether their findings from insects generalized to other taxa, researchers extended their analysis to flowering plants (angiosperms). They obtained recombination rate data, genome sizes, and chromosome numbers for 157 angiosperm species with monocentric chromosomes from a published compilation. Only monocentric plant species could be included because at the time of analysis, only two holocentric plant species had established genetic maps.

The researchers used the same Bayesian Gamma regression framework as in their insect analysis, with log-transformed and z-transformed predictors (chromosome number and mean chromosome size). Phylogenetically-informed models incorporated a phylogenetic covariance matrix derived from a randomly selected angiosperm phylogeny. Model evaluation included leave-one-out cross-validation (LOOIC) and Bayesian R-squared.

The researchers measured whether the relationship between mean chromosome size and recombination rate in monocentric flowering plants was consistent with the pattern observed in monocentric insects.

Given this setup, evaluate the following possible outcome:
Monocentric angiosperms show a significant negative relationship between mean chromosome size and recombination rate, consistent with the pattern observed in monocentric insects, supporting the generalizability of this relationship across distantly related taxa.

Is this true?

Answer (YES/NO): YES